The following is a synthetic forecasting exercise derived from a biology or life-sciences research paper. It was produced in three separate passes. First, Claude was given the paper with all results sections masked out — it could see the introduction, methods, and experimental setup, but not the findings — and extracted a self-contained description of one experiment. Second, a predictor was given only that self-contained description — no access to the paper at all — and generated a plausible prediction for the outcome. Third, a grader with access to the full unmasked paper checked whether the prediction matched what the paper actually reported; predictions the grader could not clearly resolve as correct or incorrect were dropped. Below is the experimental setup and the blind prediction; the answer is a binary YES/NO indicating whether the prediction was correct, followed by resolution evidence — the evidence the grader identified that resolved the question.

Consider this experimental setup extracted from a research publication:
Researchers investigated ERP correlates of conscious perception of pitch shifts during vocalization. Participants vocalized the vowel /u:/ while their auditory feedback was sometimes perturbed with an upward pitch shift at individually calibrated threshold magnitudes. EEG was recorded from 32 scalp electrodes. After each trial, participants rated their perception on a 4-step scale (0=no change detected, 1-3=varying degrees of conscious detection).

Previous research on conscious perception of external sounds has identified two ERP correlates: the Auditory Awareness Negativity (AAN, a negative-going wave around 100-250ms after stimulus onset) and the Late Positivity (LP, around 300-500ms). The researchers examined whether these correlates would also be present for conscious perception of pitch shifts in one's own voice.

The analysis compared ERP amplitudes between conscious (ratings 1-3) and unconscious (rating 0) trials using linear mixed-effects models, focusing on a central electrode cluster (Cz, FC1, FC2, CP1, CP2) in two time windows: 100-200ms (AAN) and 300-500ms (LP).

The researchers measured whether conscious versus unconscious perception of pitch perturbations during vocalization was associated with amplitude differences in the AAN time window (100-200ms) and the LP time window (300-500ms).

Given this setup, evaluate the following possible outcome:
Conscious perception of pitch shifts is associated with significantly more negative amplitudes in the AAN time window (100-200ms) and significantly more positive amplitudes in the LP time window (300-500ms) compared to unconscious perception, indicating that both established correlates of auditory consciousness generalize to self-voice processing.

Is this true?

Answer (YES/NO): YES